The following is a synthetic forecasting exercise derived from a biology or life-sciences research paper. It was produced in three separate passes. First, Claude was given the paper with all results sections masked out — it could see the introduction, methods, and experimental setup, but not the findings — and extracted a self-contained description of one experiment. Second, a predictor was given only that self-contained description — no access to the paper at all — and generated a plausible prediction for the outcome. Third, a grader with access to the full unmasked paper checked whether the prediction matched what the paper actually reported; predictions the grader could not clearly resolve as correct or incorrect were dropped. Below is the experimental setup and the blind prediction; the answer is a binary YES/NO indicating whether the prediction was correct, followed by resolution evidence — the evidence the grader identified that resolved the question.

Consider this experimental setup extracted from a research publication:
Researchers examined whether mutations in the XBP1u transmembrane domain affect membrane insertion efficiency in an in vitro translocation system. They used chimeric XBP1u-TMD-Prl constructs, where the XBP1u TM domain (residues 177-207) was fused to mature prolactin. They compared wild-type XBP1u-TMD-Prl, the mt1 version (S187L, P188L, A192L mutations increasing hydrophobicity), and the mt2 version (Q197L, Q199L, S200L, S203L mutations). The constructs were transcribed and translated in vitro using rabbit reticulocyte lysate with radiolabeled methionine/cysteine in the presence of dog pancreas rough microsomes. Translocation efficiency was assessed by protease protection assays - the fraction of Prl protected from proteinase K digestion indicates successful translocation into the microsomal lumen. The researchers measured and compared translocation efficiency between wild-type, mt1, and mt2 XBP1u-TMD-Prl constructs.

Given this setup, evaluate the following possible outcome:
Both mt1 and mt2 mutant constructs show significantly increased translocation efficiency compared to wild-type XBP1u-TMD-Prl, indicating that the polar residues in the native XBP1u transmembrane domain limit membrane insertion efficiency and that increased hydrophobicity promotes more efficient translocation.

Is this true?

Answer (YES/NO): NO